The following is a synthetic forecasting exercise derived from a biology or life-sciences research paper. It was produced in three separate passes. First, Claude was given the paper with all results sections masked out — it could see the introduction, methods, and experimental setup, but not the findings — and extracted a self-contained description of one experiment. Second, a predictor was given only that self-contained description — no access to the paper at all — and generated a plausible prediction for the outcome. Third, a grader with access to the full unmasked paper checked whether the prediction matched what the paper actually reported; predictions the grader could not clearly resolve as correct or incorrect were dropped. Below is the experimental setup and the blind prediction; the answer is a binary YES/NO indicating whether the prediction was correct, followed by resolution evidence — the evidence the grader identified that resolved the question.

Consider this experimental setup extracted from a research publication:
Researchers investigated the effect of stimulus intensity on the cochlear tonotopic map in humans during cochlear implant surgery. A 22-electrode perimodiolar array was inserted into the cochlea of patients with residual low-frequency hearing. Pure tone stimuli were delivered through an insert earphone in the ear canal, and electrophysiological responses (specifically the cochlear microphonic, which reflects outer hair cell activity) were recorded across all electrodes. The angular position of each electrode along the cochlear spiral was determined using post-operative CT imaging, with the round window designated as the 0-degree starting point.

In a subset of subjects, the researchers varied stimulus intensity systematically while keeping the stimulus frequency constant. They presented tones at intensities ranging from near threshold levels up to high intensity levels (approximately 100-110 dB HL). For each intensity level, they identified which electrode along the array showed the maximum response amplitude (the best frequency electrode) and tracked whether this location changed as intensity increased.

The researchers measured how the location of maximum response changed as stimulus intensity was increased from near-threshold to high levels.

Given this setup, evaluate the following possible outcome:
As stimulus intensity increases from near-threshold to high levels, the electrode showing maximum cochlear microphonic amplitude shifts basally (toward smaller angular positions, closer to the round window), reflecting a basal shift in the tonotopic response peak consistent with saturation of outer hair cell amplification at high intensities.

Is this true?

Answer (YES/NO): YES